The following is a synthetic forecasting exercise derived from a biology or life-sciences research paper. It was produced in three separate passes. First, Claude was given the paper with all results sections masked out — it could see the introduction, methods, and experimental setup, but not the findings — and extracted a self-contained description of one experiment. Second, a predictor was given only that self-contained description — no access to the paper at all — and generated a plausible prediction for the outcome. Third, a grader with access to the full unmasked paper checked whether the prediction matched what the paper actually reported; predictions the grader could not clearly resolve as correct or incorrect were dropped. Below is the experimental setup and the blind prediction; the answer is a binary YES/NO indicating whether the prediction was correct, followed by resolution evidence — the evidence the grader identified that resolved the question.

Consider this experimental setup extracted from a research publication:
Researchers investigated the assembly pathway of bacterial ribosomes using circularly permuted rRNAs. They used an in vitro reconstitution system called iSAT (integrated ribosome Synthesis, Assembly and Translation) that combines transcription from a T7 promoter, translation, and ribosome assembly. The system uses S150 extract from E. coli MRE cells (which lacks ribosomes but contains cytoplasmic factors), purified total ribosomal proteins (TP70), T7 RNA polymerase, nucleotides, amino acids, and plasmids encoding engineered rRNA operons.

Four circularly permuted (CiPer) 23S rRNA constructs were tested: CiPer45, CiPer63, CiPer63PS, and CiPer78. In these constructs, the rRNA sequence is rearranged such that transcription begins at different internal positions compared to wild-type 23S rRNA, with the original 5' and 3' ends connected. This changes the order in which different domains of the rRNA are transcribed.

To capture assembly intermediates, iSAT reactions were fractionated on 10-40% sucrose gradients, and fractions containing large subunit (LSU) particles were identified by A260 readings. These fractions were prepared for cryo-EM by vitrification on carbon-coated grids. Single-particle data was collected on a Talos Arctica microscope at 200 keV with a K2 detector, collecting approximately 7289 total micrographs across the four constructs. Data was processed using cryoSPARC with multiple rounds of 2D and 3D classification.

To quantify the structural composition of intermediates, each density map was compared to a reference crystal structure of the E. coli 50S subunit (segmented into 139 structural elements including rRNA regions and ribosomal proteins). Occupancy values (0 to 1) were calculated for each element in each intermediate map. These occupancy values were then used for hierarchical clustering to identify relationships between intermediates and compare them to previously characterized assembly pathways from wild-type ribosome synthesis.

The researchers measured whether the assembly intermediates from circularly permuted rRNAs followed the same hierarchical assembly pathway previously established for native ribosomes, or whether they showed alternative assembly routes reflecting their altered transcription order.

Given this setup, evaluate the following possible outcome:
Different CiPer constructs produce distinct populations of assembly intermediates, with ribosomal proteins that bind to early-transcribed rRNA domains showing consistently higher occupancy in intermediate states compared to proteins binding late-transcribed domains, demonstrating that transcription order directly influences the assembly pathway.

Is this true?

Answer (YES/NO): NO